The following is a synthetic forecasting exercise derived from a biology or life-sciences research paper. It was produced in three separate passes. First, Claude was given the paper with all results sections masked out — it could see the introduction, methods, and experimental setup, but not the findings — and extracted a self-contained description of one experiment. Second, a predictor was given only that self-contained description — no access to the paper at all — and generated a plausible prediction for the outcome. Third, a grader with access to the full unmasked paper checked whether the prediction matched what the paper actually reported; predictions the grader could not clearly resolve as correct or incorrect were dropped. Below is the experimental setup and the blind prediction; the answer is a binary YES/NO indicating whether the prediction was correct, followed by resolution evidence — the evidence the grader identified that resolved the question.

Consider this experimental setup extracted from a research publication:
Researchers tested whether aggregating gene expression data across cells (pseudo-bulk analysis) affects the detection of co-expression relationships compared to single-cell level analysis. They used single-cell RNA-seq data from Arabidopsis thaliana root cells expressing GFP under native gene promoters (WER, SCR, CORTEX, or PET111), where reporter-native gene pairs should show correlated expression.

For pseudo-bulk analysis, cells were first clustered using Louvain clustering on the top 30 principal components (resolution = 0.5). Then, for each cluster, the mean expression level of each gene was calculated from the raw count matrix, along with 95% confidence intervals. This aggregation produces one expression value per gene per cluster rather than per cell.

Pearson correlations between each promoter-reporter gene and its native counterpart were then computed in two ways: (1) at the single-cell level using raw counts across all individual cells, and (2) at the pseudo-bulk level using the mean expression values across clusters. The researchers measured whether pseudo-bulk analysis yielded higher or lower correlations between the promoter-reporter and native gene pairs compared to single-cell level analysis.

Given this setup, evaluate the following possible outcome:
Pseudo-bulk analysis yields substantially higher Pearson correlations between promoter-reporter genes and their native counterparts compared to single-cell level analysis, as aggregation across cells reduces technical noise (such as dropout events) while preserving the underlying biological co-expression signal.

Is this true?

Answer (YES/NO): NO